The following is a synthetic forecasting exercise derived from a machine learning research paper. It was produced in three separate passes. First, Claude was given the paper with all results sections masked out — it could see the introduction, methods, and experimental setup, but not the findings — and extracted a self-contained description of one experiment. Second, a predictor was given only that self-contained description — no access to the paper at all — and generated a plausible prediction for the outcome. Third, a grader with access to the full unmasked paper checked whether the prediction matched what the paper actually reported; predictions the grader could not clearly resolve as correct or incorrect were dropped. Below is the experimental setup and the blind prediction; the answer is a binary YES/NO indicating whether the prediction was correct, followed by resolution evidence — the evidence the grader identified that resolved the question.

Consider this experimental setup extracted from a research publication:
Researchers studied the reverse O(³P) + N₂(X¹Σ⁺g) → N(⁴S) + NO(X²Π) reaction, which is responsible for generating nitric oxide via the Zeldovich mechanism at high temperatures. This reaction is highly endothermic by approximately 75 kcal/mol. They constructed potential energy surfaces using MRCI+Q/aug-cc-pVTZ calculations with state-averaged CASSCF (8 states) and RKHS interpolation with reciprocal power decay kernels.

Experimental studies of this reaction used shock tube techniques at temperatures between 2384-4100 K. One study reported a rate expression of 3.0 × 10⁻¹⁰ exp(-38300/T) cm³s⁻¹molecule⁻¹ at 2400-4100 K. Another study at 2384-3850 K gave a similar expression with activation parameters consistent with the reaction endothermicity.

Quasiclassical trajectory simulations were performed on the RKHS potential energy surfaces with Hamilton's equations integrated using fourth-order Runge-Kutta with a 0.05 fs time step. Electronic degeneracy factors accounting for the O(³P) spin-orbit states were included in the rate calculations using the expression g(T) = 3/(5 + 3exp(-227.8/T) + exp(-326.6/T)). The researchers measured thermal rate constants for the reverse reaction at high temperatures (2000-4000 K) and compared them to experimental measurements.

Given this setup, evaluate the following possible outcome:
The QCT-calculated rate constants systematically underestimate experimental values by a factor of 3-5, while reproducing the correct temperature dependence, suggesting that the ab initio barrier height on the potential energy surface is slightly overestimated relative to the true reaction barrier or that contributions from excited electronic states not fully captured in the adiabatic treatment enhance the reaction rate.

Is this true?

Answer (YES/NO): NO